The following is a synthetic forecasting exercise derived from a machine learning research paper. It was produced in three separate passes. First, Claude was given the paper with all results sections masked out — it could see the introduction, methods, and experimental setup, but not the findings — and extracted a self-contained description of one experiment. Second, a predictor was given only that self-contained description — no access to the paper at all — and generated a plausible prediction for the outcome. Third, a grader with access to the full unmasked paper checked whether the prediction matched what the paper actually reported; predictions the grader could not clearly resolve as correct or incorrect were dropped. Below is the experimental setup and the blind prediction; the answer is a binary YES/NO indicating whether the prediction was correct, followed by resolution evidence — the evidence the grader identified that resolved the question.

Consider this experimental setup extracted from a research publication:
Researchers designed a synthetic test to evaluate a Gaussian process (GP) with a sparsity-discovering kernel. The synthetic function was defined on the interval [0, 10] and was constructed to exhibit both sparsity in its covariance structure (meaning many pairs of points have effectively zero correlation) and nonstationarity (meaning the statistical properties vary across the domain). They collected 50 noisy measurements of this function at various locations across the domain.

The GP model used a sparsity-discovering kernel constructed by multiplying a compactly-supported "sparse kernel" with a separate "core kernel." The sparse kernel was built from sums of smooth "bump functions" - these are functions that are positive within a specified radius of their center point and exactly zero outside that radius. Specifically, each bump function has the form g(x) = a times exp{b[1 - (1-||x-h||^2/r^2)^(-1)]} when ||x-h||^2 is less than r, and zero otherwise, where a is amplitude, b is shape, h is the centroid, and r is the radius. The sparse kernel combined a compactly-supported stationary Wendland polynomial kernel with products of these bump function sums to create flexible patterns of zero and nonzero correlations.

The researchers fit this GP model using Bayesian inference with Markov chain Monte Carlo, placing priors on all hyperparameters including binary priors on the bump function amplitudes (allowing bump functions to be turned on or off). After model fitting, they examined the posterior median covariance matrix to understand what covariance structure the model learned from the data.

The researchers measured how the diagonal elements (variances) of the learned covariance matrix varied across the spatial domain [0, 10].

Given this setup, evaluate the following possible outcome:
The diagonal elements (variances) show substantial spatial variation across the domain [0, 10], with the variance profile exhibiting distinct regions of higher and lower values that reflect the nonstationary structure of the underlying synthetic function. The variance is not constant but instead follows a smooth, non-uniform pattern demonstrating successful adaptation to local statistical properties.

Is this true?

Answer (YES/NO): YES